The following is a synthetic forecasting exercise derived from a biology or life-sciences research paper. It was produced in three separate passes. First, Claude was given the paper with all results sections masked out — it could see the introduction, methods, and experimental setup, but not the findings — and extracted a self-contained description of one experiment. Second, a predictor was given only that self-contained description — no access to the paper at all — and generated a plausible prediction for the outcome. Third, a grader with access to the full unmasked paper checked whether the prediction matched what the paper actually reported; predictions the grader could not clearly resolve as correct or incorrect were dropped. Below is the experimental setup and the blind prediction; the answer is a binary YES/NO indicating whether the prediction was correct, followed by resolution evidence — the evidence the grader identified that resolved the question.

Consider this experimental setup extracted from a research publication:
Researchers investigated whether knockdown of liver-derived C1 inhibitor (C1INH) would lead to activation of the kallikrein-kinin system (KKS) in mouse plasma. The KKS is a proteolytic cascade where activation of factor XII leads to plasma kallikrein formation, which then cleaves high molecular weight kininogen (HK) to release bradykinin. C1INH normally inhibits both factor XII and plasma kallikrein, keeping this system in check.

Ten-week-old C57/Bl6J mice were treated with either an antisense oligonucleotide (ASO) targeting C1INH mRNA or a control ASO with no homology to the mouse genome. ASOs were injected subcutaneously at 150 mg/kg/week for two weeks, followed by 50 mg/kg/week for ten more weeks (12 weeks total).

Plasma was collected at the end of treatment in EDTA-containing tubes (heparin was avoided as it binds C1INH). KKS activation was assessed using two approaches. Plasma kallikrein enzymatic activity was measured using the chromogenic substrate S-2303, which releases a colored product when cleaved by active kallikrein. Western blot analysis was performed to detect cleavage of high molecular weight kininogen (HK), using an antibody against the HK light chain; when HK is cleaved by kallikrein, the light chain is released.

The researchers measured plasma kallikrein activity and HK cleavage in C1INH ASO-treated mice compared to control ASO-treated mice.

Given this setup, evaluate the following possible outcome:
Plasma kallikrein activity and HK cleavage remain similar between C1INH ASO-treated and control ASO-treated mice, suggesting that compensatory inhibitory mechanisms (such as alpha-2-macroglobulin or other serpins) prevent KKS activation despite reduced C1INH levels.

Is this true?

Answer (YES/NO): NO